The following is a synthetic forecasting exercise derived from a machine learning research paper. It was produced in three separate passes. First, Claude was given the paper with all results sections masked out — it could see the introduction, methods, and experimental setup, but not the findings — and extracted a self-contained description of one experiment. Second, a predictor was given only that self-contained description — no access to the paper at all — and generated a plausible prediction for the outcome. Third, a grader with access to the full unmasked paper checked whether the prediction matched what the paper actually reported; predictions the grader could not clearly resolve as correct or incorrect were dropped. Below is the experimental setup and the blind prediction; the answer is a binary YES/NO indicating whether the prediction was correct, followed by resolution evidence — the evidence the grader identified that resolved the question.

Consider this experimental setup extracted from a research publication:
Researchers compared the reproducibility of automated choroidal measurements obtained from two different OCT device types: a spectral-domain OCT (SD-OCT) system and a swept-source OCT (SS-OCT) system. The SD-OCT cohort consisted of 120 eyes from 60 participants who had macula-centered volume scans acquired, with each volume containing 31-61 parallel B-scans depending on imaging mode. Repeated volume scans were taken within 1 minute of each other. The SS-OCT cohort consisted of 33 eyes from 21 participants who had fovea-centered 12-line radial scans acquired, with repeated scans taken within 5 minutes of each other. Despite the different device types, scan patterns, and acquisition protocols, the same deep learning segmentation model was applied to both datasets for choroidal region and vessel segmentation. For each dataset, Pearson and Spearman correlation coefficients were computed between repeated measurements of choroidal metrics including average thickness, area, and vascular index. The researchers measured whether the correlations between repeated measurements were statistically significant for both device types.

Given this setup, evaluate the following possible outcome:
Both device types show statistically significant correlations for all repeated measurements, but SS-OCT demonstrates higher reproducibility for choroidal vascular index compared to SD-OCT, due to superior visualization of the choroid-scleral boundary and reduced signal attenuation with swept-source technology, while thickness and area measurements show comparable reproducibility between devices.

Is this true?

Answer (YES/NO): NO